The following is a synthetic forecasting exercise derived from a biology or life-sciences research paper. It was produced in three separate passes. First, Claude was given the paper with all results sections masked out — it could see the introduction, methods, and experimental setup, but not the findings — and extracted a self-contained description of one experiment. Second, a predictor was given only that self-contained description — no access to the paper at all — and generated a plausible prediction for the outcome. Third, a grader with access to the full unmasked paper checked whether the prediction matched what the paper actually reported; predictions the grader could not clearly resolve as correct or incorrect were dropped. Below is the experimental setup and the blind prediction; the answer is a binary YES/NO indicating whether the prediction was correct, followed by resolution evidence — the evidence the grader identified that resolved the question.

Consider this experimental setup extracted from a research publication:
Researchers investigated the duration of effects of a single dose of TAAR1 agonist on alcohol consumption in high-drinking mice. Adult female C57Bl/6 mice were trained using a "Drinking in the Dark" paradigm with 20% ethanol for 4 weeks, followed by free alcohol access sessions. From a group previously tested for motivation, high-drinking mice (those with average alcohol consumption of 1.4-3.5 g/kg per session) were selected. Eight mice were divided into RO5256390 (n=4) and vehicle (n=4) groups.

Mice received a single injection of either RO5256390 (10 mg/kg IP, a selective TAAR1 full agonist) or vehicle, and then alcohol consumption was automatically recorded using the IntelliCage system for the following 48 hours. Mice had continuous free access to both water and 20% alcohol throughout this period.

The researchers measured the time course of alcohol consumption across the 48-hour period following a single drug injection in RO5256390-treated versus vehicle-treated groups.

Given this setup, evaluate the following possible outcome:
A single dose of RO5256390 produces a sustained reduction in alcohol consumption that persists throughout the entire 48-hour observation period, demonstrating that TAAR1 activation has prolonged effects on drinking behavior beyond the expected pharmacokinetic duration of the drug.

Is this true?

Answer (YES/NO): NO